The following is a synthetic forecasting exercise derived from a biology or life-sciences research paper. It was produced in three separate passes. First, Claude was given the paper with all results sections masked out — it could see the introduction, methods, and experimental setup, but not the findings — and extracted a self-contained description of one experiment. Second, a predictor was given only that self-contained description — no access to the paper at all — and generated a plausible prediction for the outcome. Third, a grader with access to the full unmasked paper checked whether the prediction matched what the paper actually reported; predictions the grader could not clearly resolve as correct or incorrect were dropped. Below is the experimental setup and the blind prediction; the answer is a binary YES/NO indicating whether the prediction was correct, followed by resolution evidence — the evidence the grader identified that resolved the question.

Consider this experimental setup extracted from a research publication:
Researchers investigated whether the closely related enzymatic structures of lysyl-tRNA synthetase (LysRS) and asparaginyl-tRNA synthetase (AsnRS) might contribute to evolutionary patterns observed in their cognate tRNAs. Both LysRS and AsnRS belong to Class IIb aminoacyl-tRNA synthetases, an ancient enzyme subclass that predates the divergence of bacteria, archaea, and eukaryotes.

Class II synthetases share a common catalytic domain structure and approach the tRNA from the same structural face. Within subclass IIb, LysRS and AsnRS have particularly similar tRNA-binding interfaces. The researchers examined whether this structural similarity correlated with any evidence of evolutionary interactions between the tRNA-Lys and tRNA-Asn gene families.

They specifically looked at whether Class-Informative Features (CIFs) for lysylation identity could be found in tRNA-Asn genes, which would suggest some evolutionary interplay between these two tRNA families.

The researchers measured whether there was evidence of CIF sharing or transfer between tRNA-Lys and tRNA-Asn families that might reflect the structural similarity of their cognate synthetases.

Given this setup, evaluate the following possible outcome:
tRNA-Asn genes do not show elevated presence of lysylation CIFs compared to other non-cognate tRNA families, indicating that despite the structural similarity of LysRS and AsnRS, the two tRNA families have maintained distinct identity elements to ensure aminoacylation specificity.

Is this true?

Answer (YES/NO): NO